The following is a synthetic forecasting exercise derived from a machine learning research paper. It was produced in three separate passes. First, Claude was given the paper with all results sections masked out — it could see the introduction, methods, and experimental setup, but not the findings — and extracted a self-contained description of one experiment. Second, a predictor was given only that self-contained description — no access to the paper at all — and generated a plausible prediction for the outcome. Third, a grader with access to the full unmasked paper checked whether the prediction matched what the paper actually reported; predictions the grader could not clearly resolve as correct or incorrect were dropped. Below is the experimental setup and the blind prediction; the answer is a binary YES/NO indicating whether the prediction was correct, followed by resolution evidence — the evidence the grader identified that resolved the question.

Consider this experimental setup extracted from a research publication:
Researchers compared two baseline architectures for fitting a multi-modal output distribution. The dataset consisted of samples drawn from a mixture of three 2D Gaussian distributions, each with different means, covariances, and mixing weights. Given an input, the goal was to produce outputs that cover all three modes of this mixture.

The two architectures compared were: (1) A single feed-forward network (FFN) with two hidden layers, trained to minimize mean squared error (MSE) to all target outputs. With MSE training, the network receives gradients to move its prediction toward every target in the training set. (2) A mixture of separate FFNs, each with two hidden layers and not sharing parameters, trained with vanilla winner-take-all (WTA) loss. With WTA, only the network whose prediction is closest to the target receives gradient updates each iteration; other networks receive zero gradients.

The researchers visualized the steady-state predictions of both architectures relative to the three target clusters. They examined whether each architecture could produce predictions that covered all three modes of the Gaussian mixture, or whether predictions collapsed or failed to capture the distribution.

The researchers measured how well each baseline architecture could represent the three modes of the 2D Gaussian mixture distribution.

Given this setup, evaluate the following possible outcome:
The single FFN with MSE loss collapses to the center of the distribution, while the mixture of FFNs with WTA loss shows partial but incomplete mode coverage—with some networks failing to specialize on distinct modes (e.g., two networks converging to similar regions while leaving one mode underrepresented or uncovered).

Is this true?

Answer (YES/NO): NO